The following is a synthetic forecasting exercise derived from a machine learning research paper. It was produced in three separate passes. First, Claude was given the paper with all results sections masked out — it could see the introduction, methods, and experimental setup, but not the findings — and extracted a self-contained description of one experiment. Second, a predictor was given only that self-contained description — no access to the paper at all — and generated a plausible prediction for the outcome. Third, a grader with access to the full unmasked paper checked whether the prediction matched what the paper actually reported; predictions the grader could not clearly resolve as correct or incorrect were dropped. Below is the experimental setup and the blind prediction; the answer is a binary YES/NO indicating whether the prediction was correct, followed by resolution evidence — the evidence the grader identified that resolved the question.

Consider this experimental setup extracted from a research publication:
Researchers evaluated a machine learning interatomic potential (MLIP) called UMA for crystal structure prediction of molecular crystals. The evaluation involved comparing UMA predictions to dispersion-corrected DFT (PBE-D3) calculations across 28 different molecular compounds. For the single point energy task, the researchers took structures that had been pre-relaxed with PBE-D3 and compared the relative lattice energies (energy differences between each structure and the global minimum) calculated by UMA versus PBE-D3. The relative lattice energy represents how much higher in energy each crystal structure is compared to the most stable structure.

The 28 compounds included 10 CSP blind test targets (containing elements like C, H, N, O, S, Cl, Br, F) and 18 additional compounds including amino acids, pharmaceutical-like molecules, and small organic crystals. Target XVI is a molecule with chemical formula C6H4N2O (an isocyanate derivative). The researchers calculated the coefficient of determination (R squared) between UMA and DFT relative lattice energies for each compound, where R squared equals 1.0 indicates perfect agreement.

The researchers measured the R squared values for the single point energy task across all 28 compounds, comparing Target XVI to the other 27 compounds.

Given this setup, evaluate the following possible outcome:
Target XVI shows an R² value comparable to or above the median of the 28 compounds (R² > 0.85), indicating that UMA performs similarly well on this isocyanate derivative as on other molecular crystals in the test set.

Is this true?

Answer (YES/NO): NO